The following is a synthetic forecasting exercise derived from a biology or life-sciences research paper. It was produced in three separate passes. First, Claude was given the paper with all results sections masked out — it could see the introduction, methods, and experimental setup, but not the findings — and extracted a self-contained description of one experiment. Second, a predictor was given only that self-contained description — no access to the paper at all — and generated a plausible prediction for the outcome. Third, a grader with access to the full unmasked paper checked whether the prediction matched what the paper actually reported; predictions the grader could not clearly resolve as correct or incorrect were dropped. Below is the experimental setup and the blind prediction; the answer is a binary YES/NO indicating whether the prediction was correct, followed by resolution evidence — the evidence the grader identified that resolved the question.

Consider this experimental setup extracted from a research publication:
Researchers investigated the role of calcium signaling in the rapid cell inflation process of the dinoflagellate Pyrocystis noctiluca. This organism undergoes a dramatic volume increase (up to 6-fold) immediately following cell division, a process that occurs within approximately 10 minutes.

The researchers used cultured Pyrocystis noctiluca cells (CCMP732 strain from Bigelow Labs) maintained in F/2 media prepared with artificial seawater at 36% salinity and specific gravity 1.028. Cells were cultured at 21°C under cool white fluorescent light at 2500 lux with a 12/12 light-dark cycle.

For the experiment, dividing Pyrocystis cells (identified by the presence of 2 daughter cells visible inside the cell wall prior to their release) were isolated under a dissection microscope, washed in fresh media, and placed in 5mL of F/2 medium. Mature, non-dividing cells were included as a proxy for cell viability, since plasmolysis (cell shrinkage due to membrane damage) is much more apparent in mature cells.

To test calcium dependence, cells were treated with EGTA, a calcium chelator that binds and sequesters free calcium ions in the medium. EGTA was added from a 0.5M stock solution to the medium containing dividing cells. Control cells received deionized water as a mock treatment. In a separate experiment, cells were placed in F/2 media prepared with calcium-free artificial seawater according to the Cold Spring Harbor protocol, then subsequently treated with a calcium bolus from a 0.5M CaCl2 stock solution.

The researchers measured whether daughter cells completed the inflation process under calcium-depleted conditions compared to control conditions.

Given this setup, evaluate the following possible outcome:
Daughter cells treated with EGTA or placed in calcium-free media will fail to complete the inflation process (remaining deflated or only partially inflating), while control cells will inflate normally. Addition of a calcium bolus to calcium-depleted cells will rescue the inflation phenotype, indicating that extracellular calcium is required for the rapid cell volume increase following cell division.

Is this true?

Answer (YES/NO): YES